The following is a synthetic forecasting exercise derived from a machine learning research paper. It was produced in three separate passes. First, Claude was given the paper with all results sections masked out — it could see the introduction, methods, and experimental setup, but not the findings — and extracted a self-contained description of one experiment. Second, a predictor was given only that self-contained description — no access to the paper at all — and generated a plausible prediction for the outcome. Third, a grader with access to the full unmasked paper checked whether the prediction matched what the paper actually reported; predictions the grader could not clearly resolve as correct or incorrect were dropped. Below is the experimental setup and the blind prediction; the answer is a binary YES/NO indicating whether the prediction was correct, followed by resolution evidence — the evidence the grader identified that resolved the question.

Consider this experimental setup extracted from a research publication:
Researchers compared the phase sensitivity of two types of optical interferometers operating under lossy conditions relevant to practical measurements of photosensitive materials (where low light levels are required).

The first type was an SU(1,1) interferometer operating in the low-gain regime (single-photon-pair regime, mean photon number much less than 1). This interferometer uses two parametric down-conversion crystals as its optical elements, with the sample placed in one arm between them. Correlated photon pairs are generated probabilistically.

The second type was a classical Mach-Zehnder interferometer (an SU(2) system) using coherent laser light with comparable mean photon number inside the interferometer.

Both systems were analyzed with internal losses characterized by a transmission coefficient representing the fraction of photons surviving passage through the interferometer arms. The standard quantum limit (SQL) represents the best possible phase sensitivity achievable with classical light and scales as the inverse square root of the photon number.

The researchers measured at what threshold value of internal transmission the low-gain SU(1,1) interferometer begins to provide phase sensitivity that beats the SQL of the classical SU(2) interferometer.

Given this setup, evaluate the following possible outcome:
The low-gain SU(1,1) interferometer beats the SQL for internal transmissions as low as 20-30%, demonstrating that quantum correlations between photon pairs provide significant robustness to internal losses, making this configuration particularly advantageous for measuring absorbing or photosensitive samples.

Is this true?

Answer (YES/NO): NO